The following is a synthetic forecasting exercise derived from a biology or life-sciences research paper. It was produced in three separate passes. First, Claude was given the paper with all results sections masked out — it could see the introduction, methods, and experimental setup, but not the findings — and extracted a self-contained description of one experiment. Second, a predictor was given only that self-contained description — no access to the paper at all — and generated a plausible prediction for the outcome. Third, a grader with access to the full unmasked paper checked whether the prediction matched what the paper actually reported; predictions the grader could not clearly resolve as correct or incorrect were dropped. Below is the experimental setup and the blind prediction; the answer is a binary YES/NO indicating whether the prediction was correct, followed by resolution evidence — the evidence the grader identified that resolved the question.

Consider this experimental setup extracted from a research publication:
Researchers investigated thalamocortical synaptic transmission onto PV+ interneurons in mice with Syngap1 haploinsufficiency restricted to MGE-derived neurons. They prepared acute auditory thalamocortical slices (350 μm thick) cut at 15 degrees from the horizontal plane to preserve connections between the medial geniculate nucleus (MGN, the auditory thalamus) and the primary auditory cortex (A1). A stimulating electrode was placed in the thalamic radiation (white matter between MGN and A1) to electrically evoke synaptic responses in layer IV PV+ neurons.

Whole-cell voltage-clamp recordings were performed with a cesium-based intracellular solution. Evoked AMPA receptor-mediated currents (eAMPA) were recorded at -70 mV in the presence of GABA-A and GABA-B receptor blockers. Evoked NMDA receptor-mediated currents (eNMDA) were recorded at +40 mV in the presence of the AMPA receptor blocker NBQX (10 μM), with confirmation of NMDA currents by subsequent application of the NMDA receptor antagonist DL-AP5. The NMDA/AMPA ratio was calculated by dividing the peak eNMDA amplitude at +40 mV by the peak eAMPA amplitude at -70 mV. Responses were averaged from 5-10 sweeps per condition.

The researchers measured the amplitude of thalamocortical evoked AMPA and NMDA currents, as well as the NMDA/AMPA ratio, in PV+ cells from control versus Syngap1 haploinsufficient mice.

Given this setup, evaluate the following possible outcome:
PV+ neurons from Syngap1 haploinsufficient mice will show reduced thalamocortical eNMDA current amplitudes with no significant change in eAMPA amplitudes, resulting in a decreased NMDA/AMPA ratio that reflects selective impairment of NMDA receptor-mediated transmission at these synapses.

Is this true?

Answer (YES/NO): NO